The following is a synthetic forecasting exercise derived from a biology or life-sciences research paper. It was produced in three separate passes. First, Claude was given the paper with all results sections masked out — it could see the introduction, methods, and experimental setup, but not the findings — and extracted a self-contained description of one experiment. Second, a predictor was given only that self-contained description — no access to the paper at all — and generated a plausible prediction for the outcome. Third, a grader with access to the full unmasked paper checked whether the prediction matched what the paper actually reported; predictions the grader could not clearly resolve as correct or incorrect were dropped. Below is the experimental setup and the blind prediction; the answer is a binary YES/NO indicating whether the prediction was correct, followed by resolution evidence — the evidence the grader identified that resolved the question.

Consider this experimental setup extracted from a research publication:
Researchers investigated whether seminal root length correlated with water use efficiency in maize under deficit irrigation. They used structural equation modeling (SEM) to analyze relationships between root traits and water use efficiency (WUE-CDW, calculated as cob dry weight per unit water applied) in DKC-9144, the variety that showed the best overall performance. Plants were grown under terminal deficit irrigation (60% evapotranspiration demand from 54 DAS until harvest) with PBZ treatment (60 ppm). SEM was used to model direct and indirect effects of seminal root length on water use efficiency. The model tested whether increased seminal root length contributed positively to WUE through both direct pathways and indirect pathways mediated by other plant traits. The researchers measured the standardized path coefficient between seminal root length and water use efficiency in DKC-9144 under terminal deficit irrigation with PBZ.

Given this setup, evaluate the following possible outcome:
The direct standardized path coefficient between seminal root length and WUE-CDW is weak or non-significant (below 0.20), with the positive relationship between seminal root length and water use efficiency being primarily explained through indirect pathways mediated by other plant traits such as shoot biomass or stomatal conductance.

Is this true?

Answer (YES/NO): NO